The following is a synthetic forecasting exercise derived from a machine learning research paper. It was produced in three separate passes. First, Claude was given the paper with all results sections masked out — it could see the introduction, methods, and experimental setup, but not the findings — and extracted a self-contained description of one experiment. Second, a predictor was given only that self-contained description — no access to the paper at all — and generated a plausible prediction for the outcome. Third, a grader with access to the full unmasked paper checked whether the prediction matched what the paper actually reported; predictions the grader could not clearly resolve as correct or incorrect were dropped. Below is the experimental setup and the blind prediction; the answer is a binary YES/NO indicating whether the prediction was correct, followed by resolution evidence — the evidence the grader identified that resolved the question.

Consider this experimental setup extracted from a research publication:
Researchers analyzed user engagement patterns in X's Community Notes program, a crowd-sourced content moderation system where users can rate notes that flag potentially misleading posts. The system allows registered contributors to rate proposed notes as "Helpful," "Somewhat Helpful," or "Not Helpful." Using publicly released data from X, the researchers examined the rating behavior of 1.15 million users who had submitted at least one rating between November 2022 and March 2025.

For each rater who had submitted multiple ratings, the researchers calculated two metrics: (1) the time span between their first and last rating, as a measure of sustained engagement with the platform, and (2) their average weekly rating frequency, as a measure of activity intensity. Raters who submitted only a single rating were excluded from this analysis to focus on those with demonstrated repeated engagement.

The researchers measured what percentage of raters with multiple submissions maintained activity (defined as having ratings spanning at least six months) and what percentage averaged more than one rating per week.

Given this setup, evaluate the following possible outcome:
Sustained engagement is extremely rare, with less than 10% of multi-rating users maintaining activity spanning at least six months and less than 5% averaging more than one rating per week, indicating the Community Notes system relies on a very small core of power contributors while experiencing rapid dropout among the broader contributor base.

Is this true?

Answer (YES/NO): NO